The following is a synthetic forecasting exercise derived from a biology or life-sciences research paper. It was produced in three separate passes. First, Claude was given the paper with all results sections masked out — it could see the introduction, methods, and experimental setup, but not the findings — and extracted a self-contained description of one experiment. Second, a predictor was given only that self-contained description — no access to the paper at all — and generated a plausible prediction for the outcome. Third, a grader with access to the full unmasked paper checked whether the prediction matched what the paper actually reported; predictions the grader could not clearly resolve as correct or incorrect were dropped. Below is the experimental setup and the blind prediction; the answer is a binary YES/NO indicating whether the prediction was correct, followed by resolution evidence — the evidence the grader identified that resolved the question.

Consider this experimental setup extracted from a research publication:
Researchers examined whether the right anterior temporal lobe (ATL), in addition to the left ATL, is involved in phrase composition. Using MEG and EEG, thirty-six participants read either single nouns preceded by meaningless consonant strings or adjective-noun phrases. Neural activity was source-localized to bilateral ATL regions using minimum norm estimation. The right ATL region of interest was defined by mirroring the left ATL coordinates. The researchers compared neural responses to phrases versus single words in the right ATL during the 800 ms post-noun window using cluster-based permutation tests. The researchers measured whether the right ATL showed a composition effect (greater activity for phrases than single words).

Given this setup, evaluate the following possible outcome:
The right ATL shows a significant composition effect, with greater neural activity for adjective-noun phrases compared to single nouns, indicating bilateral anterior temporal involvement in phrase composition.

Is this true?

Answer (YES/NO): NO